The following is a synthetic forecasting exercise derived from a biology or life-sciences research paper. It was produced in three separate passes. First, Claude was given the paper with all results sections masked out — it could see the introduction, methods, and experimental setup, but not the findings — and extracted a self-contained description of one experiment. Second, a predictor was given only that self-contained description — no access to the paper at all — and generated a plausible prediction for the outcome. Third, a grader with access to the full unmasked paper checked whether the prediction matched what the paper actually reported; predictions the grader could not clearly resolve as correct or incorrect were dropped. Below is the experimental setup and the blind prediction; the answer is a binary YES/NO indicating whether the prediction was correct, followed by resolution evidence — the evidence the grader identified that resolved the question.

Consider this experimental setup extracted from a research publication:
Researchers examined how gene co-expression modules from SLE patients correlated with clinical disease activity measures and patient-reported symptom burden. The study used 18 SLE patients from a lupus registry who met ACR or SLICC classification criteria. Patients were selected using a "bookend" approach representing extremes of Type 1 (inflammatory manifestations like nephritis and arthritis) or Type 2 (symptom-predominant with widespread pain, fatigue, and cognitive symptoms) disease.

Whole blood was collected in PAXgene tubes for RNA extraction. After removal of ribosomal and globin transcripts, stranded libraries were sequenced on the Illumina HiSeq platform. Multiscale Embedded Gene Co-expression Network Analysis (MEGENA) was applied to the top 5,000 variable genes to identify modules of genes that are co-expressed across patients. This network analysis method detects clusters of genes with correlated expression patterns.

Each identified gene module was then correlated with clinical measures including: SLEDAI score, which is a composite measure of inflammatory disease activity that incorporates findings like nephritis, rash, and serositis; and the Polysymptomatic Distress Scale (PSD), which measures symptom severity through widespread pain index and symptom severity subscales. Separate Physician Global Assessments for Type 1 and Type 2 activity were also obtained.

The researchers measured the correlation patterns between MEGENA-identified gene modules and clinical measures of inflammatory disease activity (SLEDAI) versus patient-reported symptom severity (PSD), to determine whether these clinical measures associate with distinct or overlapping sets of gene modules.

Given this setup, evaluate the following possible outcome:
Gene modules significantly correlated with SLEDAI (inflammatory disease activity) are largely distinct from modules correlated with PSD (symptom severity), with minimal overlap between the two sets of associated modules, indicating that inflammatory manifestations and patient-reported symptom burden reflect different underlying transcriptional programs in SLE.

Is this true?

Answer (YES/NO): YES